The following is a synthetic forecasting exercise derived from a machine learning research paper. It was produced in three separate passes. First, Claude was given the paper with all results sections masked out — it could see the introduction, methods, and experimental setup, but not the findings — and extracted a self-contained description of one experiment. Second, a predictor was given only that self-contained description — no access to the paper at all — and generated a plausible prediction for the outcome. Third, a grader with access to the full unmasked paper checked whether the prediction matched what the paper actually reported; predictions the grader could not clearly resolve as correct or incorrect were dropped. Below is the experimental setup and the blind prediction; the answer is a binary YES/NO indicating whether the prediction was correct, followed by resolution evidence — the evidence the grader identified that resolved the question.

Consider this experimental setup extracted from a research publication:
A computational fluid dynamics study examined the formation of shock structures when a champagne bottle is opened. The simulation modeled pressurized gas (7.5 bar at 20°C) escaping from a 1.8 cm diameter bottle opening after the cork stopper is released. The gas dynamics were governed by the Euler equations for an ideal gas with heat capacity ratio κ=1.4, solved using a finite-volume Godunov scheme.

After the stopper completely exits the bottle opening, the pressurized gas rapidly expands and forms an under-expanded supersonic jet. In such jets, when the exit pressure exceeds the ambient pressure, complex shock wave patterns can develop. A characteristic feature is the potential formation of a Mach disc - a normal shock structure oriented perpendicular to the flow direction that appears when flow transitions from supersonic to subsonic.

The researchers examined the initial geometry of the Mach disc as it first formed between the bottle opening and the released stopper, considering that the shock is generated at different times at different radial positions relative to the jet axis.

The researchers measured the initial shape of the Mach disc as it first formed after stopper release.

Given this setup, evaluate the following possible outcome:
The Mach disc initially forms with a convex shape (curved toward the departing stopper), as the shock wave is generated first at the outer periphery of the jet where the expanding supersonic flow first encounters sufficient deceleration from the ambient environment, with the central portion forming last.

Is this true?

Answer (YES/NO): YES